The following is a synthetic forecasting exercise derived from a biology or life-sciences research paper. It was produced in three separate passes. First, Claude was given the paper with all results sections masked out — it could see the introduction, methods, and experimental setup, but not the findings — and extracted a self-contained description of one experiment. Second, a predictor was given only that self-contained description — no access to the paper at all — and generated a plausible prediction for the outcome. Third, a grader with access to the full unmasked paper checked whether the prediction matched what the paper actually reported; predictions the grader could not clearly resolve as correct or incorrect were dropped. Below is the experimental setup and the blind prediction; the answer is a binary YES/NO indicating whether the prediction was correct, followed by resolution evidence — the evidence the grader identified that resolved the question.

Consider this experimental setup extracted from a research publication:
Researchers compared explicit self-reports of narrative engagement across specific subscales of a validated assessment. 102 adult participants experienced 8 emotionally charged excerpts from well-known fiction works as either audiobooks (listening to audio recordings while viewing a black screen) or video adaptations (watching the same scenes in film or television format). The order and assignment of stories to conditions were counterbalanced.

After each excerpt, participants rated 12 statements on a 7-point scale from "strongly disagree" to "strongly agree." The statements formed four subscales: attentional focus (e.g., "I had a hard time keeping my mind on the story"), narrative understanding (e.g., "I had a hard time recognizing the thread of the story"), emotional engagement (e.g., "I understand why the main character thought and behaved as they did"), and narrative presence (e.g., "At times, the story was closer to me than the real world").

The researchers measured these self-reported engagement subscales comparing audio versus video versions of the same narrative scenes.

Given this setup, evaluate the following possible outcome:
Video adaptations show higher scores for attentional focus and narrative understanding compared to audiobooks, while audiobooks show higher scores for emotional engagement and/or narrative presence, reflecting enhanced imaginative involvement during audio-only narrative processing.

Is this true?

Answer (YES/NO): NO